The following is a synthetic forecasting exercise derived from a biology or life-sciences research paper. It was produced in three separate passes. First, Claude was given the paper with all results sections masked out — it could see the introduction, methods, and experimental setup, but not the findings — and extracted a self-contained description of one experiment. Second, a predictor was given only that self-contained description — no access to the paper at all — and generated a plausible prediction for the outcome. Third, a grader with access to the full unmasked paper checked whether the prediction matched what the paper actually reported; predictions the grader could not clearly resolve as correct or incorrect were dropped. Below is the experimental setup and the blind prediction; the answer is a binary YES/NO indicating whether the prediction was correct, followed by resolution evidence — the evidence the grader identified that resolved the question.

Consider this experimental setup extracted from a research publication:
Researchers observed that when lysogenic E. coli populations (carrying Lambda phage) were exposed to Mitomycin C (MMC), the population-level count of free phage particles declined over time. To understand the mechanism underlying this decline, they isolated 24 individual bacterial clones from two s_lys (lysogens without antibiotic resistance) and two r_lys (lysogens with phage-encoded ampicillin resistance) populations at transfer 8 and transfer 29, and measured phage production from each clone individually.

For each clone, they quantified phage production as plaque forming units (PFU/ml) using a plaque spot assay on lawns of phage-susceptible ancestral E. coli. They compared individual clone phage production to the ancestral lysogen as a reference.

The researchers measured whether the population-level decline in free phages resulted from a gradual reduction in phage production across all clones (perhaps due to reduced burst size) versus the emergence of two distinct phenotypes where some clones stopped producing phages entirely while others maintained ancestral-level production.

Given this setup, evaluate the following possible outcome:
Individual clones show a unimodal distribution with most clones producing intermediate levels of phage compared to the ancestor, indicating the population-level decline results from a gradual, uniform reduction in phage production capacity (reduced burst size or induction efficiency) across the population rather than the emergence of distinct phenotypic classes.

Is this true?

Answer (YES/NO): NO